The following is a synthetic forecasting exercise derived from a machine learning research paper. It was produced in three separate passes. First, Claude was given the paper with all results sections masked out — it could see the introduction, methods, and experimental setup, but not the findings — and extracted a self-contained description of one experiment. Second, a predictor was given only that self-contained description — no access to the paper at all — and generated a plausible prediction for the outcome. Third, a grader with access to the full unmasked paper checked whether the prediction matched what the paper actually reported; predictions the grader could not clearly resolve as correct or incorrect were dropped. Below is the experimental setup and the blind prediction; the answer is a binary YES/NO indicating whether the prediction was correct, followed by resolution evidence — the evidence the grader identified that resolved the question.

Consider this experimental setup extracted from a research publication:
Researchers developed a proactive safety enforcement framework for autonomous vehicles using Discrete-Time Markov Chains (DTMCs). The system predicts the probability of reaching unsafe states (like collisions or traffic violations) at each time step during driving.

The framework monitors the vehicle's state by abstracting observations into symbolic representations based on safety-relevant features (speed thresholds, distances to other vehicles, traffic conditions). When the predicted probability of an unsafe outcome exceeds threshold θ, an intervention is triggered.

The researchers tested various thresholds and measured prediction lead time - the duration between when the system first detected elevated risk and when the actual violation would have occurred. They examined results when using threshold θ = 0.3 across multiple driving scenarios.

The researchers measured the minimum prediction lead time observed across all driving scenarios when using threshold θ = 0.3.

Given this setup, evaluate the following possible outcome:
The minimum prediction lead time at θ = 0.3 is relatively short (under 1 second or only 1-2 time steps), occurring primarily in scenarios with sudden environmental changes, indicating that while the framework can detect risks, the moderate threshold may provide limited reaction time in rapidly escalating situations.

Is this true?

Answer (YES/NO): YES